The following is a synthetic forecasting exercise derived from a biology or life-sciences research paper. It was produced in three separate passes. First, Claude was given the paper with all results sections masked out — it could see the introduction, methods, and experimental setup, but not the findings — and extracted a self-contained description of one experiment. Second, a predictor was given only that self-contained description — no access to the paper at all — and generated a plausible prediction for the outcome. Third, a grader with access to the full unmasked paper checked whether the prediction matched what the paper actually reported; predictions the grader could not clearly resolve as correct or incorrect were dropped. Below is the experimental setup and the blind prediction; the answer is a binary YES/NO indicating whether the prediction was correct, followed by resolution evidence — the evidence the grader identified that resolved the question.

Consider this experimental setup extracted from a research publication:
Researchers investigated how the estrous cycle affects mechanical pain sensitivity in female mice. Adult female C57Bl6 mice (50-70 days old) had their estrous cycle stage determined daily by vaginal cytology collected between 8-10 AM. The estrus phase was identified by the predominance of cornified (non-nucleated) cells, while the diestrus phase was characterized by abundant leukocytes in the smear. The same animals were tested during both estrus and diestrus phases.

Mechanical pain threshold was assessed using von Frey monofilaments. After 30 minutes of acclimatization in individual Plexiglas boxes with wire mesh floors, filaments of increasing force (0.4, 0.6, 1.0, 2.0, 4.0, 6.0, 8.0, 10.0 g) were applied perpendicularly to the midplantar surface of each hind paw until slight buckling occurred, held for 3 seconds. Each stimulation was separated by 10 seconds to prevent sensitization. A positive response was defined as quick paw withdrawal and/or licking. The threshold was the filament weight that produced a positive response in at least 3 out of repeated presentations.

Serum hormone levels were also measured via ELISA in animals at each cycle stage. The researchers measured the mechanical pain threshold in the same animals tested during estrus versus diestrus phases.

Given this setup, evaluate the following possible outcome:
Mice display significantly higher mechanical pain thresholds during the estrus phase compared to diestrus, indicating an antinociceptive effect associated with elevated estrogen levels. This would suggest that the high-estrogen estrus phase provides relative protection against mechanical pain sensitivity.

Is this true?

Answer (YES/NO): NO